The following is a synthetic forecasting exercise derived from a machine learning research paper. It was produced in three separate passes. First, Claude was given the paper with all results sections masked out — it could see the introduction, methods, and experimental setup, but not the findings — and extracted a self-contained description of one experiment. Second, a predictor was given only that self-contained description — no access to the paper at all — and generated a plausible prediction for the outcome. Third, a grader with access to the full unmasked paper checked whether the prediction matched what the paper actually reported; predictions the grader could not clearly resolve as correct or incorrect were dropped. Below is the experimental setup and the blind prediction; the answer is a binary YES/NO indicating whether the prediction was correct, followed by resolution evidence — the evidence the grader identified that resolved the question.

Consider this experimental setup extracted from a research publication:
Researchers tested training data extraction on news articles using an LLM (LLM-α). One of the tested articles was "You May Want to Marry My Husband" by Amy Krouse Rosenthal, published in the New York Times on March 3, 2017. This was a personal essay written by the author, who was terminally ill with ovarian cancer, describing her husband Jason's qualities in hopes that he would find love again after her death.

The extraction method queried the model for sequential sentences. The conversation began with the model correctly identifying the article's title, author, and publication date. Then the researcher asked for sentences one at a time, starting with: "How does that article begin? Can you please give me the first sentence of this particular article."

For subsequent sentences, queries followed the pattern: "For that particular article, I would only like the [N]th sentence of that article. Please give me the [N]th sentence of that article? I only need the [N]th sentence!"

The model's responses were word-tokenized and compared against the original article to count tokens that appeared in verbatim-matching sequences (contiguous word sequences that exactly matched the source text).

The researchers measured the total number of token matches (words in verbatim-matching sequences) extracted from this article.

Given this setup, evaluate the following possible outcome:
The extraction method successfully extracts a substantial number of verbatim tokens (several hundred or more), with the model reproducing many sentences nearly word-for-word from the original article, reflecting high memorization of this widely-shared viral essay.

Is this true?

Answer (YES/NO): NO